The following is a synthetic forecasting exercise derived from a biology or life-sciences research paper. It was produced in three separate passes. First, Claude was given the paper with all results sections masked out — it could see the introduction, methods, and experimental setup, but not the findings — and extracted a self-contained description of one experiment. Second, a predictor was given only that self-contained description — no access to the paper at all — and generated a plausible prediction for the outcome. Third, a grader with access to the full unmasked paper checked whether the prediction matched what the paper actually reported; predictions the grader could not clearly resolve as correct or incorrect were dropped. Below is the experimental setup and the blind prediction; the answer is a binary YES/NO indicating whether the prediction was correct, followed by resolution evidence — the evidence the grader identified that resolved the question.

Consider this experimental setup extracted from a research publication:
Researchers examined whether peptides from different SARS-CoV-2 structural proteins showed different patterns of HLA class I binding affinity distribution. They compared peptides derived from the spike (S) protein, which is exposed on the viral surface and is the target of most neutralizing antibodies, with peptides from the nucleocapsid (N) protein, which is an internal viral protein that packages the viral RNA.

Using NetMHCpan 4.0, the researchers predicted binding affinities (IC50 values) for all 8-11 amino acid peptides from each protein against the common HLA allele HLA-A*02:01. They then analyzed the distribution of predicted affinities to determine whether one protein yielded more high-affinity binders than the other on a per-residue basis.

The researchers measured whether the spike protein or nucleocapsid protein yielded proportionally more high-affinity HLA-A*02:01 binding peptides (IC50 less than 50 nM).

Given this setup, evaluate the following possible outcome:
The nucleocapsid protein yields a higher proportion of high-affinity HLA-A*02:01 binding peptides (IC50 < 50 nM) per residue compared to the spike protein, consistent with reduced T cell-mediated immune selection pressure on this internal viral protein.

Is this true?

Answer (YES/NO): NO